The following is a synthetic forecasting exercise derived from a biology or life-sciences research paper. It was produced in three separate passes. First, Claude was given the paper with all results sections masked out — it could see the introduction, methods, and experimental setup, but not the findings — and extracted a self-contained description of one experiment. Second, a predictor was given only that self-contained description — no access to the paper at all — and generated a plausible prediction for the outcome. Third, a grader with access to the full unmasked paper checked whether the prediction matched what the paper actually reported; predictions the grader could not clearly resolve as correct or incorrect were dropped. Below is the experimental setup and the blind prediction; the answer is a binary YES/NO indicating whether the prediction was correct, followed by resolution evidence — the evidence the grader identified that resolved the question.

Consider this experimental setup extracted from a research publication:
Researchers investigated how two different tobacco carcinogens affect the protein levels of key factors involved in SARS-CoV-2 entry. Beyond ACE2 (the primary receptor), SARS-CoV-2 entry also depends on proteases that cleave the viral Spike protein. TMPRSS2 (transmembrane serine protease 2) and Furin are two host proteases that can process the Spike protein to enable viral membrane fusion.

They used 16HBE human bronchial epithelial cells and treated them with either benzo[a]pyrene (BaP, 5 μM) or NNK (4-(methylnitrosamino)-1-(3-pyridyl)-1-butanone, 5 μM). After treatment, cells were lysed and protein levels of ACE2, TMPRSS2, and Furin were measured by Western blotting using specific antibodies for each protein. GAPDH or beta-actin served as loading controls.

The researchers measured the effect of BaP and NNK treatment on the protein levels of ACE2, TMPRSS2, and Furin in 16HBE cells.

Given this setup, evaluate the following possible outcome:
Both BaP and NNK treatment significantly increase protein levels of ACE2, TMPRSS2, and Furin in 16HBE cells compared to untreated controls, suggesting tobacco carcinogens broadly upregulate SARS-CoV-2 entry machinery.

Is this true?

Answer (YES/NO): NO